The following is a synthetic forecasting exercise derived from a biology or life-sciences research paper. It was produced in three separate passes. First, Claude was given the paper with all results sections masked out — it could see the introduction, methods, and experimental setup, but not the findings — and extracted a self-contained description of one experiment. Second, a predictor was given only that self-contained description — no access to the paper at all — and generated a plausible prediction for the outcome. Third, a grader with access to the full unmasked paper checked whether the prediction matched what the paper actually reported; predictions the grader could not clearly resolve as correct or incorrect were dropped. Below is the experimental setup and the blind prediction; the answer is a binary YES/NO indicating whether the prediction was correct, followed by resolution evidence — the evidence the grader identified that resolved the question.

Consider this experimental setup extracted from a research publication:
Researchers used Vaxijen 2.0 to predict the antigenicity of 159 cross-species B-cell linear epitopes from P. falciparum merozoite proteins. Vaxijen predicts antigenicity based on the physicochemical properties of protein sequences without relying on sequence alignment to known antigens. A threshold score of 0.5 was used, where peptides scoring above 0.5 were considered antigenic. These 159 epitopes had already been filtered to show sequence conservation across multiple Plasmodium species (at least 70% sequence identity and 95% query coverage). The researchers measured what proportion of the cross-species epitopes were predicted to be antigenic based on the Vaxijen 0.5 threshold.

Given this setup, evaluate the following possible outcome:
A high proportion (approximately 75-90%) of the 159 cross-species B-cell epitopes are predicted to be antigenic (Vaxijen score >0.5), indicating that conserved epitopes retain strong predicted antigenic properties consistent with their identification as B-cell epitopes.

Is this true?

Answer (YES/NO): NO